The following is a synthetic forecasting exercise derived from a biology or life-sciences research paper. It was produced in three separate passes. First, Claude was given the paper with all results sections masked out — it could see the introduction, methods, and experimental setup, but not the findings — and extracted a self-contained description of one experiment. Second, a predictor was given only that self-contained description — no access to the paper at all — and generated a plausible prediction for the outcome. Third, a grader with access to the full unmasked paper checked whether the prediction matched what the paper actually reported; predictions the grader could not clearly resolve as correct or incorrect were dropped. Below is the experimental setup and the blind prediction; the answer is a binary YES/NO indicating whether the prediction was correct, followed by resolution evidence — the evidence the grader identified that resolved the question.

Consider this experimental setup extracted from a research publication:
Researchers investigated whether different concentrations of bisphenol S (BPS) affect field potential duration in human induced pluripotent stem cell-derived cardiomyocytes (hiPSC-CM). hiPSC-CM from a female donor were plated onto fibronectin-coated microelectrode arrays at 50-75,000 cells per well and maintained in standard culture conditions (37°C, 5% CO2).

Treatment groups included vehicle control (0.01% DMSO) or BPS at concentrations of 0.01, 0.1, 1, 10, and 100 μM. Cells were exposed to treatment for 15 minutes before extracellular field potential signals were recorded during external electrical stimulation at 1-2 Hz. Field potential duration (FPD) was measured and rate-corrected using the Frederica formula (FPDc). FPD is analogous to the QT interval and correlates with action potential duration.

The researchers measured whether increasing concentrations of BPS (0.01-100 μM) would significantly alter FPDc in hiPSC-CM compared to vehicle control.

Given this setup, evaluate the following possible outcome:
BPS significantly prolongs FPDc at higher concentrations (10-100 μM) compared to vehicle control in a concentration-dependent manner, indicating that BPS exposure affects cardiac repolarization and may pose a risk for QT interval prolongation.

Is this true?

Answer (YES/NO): NO